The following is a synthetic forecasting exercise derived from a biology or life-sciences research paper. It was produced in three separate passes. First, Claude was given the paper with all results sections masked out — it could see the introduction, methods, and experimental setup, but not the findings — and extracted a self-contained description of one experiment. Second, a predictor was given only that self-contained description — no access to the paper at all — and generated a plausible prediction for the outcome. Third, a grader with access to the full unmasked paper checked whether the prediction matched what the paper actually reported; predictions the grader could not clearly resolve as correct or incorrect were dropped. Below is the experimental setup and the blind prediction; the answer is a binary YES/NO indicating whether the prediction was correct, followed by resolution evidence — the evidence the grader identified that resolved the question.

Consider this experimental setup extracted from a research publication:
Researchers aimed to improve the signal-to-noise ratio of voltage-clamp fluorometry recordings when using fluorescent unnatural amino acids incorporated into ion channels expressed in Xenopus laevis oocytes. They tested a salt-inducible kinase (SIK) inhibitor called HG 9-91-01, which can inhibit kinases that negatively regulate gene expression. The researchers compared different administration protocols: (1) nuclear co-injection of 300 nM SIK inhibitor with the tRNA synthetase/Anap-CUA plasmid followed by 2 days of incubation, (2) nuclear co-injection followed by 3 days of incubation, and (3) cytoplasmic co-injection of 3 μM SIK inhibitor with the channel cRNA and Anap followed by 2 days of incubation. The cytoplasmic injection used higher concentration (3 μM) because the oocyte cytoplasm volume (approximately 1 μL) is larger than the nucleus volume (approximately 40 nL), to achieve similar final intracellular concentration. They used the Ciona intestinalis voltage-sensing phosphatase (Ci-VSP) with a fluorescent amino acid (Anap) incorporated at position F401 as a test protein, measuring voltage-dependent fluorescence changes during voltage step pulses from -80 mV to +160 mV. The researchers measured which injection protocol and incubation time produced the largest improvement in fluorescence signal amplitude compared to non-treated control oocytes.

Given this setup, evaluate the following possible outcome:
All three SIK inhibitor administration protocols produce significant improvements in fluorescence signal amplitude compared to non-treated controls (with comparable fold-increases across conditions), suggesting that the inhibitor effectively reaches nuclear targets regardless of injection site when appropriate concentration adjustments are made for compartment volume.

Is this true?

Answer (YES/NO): NO